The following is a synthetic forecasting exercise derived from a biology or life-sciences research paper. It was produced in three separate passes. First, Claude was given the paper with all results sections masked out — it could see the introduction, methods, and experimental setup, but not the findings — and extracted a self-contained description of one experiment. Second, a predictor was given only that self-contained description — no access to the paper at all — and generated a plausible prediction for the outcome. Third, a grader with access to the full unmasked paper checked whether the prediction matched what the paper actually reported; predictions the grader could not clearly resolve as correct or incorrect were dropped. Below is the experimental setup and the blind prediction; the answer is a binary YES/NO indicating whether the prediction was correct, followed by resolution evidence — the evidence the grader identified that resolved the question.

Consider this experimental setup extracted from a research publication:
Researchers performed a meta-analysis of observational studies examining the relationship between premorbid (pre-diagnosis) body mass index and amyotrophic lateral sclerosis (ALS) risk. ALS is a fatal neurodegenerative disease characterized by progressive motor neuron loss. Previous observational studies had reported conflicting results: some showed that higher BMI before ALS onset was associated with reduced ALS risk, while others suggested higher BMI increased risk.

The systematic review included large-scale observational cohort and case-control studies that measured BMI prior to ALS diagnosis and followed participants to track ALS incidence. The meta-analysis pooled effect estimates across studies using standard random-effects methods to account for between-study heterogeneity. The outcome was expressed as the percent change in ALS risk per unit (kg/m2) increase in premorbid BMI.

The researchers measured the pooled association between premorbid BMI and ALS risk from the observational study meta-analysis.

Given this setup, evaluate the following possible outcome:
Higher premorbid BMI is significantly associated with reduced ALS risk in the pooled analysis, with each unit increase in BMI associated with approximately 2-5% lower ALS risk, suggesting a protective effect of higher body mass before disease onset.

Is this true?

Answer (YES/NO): YES